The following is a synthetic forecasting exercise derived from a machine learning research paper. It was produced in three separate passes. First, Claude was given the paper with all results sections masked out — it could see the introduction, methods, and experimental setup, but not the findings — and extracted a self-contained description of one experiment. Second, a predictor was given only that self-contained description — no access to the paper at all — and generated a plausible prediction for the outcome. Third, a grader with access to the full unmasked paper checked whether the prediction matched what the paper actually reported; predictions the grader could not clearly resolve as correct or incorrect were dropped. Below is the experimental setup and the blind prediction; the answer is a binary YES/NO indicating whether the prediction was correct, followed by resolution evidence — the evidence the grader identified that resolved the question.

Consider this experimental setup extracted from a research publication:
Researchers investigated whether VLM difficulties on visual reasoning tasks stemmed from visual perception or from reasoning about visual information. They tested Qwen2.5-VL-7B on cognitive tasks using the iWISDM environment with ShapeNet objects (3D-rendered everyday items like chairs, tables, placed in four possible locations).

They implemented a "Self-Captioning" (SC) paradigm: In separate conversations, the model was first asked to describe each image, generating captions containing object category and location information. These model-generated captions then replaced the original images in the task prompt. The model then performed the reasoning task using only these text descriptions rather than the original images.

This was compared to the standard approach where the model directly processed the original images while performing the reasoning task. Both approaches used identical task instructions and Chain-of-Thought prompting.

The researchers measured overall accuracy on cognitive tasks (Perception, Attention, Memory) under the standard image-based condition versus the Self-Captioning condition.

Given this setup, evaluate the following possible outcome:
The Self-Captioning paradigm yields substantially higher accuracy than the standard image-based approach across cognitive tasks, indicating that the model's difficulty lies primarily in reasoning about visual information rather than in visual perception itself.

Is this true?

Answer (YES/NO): YES